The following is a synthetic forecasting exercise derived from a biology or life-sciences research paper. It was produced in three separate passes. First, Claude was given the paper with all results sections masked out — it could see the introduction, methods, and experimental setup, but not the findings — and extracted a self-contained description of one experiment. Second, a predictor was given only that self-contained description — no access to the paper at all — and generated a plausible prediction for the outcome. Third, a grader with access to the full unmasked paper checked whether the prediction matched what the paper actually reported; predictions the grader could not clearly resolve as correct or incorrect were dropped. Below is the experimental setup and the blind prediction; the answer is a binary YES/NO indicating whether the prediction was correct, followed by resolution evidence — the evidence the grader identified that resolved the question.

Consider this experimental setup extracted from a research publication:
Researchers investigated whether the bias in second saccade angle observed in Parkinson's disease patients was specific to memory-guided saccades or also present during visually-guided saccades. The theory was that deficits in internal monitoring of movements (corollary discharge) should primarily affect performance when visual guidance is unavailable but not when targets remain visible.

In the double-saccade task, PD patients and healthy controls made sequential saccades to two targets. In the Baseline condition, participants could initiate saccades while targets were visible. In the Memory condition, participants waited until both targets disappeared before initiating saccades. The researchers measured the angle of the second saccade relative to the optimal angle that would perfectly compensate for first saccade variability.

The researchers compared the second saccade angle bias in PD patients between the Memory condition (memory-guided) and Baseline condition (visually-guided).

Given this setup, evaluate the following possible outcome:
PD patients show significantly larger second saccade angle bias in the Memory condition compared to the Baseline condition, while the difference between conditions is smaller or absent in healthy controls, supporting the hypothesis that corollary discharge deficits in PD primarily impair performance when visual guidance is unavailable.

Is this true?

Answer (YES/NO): NO